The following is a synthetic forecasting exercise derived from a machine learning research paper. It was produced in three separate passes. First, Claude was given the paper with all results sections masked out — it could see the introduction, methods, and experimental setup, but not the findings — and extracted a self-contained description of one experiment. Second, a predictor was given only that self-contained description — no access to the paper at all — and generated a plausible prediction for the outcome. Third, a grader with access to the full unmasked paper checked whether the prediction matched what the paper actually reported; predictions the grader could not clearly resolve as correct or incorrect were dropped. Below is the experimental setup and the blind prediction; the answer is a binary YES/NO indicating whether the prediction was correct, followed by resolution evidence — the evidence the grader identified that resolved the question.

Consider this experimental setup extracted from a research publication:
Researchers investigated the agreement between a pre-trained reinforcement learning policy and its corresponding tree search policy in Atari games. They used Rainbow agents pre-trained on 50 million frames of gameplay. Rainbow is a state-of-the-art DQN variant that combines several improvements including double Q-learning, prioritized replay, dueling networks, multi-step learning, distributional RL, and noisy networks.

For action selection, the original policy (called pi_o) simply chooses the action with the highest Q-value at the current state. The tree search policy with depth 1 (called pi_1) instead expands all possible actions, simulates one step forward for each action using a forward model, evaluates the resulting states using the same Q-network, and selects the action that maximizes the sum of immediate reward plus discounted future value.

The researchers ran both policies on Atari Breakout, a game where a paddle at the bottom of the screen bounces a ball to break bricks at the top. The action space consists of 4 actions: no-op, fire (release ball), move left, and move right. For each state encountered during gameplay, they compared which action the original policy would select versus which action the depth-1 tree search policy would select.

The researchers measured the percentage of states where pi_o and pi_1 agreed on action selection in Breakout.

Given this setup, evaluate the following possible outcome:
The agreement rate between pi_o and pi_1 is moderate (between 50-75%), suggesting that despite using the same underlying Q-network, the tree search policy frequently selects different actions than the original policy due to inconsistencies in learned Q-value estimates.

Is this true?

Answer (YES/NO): NO